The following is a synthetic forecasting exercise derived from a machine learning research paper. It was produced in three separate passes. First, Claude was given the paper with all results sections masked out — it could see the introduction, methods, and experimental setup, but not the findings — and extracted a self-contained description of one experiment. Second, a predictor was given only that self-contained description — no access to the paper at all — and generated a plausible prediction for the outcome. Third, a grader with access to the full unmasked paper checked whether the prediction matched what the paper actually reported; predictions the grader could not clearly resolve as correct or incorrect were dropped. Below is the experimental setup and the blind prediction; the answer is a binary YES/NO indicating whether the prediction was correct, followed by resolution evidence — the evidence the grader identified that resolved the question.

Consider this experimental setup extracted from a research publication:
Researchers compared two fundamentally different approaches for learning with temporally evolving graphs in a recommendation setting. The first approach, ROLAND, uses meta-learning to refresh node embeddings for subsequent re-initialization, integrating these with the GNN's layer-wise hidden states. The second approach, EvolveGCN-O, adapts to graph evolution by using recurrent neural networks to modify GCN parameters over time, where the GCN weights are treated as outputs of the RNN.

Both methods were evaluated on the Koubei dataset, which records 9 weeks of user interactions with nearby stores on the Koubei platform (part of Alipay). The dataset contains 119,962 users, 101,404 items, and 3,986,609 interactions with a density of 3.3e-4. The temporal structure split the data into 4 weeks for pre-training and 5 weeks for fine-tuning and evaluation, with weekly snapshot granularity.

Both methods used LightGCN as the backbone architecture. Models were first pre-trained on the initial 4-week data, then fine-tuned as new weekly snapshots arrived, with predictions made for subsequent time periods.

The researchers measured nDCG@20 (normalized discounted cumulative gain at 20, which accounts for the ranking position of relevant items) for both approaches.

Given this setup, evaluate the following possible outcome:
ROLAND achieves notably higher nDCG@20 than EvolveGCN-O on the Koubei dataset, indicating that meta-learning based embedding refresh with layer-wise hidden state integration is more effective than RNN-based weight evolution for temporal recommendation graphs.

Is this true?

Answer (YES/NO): NO